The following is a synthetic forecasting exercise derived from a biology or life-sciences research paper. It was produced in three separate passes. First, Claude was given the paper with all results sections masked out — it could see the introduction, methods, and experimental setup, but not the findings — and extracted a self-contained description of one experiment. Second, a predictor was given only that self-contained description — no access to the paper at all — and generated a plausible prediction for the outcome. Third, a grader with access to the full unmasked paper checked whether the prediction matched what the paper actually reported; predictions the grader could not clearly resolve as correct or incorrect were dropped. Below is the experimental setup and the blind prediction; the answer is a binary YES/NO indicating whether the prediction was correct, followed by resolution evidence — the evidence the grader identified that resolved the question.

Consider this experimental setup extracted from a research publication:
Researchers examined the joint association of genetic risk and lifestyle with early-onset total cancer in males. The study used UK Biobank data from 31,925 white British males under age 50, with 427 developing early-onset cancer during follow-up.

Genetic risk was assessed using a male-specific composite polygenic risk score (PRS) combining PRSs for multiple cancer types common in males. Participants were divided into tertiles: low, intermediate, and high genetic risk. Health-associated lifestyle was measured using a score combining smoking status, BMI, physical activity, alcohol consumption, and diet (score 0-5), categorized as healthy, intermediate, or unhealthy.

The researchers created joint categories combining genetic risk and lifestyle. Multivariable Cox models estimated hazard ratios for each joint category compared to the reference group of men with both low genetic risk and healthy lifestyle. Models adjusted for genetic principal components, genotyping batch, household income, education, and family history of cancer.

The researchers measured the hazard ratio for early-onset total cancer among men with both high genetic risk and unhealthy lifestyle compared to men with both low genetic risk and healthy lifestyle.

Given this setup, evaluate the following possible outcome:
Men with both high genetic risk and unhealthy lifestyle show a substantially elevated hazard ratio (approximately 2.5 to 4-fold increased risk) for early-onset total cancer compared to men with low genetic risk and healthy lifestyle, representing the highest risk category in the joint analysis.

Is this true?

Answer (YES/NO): NO